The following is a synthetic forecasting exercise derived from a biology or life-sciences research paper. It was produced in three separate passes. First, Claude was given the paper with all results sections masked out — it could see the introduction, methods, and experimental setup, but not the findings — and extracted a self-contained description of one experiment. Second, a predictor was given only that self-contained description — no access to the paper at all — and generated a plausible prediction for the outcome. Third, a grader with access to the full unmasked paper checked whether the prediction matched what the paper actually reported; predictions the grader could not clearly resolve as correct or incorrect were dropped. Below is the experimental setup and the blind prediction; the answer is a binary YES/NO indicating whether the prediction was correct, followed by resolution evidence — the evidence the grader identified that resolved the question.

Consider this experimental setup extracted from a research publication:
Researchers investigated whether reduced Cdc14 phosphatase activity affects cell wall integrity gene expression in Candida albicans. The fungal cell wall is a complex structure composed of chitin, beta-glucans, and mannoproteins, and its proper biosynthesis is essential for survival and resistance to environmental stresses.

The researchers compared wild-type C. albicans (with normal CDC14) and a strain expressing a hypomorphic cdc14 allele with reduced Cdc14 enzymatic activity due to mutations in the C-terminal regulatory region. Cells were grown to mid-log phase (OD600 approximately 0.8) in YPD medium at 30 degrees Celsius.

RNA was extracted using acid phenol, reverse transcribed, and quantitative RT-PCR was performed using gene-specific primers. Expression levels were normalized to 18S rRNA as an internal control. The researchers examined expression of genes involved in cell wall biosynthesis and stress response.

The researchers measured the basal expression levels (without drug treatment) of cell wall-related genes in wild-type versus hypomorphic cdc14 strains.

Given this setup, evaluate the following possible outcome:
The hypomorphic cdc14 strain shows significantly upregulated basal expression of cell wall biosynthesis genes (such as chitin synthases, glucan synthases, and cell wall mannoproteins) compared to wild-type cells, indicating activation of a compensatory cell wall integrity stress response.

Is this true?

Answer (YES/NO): YES